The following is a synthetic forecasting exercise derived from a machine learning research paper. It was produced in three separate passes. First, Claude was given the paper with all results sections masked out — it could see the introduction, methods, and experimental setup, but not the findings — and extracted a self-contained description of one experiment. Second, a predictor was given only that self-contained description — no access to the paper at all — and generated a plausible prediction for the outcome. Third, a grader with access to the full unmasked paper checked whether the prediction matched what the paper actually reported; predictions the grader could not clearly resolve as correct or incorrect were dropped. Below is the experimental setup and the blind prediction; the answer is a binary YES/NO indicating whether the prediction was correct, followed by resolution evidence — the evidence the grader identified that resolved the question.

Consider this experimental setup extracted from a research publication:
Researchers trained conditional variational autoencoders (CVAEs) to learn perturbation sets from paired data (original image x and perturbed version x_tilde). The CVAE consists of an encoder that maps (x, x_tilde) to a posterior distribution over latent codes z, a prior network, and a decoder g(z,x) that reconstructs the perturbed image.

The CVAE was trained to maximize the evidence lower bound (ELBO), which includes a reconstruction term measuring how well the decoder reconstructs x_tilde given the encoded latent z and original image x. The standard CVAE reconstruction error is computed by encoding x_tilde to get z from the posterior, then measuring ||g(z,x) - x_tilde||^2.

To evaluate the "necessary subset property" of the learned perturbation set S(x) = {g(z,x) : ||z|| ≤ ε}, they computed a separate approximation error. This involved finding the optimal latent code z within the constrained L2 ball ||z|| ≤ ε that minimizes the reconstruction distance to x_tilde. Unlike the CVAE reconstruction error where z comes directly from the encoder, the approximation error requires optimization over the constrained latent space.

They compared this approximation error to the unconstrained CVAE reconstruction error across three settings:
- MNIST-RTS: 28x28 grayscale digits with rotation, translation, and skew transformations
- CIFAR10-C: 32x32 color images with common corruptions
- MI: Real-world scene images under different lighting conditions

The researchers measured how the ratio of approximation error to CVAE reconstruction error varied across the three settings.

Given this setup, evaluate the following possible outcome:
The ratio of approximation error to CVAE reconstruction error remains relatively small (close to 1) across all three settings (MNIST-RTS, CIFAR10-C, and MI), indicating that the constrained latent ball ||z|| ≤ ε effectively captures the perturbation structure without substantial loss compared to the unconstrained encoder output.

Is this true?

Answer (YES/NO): NO